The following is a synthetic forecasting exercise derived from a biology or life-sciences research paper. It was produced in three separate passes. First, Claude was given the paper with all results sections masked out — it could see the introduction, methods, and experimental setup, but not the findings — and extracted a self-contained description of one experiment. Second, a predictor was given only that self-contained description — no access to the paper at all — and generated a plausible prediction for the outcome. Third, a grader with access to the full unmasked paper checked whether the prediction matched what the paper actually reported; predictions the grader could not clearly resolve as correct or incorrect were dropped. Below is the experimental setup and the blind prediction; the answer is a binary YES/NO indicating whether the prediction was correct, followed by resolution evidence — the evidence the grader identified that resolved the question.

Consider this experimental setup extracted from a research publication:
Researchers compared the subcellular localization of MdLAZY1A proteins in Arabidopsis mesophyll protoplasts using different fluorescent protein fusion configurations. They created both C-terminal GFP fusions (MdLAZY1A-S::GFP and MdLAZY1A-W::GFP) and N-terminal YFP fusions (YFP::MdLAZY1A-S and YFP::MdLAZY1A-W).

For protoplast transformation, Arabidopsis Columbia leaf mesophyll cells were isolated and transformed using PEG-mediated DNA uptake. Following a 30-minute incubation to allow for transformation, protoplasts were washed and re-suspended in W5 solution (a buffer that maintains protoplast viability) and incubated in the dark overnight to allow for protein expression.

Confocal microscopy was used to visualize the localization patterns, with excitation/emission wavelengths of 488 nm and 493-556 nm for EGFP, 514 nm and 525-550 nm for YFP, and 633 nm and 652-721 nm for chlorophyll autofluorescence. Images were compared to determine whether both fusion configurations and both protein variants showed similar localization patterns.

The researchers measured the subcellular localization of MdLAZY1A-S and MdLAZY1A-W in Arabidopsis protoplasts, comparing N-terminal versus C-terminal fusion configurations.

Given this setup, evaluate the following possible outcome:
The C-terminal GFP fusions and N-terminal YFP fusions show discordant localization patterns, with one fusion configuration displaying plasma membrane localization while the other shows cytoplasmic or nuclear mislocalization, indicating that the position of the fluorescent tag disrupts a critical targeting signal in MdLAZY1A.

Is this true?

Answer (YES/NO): NO